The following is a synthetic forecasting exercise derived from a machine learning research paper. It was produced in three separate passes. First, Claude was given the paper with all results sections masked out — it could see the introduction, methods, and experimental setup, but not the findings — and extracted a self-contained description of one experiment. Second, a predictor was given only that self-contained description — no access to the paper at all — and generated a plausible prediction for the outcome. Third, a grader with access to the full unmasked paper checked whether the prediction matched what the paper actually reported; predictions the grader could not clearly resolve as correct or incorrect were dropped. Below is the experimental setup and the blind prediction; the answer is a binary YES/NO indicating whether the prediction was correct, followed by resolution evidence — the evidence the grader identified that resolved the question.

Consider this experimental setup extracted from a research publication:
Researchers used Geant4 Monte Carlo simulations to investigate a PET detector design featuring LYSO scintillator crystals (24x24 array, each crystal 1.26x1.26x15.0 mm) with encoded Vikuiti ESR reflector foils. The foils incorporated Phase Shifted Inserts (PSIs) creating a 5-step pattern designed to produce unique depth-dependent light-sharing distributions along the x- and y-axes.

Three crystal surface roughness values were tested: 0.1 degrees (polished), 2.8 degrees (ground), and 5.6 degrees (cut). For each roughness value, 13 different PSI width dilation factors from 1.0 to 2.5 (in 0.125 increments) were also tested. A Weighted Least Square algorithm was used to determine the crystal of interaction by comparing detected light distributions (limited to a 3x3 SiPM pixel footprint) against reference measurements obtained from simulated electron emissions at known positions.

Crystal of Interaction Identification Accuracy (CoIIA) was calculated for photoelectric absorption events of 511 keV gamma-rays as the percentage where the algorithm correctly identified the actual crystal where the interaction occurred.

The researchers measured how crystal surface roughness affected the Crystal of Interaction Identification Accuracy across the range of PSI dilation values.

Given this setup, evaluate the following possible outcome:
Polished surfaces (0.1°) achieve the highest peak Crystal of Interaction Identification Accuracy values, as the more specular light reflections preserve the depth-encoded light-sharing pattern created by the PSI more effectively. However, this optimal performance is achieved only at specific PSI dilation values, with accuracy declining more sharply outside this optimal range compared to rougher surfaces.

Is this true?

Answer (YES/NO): NO